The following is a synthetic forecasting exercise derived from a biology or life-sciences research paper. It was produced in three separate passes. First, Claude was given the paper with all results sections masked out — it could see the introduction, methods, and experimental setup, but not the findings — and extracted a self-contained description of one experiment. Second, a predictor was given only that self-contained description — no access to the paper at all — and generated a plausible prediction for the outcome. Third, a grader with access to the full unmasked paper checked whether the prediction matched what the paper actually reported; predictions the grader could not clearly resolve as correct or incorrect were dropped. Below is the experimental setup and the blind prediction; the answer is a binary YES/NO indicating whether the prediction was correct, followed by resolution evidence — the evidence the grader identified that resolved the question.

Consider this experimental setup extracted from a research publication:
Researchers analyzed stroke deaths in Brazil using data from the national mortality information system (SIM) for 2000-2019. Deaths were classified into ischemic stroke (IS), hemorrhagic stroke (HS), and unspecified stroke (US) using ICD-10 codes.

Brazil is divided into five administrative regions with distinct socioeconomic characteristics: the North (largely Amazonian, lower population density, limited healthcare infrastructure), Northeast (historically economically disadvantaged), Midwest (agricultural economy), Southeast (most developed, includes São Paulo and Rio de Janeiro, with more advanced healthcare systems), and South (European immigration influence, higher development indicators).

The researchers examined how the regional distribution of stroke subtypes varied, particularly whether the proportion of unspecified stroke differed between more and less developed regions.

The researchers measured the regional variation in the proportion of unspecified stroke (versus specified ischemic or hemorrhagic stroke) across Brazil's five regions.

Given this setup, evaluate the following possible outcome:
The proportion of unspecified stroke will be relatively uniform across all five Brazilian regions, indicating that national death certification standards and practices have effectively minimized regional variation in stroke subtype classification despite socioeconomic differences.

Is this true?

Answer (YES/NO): NO